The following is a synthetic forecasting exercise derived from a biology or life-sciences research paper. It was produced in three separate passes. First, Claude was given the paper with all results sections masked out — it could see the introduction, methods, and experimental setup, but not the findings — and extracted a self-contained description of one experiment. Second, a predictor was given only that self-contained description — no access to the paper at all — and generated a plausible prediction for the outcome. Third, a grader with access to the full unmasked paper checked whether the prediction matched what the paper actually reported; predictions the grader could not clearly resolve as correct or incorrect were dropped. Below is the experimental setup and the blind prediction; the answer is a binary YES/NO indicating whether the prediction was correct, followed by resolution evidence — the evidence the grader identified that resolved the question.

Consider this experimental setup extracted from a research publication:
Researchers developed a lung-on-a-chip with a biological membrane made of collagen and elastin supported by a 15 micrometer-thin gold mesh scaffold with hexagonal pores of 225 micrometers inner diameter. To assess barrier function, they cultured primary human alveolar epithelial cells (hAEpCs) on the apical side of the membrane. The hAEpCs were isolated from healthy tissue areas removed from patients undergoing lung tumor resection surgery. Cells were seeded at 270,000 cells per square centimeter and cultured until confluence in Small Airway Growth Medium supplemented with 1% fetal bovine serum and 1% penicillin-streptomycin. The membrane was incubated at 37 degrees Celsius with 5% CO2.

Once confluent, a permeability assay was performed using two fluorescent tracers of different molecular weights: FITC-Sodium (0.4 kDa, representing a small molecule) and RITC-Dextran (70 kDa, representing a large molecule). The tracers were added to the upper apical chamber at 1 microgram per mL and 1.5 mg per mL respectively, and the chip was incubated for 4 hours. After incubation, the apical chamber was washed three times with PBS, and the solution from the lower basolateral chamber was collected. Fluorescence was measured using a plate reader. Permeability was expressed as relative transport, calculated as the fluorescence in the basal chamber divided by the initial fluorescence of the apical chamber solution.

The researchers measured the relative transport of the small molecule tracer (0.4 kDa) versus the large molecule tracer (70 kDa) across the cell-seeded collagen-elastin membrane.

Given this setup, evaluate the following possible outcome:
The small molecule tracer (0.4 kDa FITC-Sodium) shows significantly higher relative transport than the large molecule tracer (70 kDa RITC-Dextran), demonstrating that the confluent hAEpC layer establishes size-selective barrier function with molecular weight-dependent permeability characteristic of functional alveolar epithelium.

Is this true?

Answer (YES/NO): YES